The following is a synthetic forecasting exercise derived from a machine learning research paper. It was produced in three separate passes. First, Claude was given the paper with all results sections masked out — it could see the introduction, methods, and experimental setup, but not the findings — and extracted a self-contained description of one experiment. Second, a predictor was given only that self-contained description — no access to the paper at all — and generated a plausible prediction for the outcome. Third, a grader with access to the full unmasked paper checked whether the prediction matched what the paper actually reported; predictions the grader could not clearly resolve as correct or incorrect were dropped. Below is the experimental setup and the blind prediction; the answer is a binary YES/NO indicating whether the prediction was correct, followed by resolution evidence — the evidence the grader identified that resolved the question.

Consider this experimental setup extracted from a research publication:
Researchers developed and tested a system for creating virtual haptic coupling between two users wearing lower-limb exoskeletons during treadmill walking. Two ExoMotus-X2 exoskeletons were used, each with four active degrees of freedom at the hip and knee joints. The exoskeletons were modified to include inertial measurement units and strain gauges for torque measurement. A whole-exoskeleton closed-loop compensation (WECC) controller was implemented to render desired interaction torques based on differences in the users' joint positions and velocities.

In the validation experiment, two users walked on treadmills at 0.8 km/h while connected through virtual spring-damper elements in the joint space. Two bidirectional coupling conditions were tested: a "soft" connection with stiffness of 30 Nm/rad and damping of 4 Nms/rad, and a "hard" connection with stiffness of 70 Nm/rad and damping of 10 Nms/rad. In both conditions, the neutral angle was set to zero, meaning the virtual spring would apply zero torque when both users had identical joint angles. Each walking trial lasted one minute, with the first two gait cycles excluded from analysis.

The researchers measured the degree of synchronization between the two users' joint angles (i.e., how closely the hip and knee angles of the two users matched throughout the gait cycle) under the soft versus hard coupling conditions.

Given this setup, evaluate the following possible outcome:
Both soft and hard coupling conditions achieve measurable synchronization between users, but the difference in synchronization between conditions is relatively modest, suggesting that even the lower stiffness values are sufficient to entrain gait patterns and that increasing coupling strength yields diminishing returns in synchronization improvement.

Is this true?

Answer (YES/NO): NO